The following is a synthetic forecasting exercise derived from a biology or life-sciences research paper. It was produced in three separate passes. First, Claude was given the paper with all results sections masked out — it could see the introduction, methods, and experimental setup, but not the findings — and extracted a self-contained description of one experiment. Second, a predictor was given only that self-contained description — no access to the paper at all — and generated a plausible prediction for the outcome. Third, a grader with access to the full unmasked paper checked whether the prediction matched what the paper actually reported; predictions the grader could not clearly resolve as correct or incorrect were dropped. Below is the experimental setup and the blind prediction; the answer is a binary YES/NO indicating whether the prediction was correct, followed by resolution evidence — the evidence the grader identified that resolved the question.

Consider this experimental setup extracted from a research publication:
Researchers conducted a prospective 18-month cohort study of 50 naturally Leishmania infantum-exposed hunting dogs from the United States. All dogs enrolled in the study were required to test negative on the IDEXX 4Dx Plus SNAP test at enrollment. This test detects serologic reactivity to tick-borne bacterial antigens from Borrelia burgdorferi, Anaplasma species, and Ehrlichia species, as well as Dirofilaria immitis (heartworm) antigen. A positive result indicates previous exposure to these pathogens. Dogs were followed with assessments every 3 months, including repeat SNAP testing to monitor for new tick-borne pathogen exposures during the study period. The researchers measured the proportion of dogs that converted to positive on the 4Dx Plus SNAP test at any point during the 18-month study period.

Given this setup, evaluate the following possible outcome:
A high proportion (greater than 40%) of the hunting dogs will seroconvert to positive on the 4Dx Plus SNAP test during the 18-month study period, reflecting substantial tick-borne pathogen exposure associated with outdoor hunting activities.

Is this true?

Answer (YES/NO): YES